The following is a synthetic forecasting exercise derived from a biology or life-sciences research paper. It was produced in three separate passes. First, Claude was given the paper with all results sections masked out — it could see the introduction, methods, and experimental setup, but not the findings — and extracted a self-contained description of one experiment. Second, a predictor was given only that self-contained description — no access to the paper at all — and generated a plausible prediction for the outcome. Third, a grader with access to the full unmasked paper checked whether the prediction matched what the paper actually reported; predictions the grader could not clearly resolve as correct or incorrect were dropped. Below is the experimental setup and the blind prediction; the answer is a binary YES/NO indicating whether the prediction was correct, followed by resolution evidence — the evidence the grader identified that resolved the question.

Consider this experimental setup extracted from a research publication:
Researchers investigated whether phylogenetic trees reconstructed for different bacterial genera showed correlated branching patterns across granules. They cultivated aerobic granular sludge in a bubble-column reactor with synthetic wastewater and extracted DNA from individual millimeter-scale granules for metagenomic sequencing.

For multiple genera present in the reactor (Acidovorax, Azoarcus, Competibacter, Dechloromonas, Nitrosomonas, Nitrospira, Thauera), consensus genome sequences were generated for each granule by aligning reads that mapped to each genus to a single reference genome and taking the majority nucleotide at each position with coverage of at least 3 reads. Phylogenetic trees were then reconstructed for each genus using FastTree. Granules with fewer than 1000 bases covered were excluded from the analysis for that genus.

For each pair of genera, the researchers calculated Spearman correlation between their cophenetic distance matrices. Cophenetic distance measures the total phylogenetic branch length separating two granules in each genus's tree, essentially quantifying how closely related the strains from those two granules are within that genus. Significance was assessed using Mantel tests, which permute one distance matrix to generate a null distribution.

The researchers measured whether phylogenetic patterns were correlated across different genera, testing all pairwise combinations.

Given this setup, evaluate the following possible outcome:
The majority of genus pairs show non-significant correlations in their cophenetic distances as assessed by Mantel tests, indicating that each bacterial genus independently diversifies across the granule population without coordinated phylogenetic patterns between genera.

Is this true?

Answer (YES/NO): NO